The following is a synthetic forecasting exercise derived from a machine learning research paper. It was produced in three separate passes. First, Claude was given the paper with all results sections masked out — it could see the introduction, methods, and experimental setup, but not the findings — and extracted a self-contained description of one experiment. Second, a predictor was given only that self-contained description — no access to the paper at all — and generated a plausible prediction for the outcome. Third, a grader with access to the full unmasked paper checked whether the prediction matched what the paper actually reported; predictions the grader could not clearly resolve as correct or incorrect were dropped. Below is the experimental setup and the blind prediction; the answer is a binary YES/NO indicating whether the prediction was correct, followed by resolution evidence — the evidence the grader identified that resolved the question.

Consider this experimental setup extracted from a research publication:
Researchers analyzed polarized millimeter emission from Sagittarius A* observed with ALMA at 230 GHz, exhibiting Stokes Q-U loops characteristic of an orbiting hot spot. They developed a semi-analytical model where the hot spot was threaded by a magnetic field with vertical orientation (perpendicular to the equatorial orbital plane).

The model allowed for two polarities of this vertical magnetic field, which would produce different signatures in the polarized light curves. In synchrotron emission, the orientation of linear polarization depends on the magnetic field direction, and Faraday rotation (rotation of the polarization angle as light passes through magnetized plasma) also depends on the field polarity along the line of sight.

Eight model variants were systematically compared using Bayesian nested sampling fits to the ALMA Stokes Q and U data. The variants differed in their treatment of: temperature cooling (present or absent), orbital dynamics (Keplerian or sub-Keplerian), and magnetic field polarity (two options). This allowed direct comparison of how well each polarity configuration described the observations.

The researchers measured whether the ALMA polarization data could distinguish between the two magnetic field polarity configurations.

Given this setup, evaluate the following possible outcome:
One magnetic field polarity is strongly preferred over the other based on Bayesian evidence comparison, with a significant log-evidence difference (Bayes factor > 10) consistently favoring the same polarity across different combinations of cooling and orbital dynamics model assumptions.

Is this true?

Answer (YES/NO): NO